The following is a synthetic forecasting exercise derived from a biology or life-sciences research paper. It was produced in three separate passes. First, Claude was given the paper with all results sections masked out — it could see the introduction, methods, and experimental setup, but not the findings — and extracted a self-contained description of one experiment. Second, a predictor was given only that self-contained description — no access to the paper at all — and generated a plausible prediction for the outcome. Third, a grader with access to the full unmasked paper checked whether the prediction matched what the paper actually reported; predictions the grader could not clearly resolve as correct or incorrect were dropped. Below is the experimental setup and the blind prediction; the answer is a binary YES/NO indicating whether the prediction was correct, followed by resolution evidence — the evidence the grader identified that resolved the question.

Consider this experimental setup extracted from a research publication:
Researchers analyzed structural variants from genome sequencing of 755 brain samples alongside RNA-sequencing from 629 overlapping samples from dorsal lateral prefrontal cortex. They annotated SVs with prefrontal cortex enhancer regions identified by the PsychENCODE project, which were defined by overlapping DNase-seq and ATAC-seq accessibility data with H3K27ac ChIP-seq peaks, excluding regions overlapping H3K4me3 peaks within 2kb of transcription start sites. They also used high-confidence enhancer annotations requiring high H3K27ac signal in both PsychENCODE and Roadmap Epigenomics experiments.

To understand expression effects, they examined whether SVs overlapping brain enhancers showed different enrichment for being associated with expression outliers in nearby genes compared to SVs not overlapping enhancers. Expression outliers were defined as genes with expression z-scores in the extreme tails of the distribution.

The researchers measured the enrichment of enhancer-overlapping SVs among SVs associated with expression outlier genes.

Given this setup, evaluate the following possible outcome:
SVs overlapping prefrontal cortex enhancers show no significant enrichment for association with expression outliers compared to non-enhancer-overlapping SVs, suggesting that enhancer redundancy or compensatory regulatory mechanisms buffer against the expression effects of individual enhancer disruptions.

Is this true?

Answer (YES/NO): NO